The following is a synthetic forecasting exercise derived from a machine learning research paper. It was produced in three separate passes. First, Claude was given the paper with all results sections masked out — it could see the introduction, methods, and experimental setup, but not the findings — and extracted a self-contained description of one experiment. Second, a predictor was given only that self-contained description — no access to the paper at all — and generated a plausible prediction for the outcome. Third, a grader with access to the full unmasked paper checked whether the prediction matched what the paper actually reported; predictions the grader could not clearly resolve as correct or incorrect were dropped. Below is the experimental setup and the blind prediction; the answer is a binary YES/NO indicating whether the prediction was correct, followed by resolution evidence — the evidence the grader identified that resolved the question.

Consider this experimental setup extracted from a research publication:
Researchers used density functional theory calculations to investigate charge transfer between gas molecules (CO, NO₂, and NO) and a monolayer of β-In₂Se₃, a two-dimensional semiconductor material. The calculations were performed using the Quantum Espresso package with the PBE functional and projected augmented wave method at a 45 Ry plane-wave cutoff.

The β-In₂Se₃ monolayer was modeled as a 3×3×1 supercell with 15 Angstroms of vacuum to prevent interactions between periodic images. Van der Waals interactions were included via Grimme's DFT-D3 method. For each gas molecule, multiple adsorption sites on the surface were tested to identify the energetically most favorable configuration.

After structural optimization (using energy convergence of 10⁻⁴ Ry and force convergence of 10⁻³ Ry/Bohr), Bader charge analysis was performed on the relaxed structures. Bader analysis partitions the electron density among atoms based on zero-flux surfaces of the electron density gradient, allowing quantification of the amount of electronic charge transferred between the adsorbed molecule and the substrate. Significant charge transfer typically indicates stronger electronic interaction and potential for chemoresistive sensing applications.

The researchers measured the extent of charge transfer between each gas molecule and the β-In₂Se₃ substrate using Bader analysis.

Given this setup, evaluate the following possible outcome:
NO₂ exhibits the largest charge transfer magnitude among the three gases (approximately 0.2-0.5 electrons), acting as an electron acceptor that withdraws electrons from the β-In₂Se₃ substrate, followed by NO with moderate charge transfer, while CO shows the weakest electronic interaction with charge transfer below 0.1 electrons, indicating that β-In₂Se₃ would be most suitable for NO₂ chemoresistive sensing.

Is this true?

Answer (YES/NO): NO